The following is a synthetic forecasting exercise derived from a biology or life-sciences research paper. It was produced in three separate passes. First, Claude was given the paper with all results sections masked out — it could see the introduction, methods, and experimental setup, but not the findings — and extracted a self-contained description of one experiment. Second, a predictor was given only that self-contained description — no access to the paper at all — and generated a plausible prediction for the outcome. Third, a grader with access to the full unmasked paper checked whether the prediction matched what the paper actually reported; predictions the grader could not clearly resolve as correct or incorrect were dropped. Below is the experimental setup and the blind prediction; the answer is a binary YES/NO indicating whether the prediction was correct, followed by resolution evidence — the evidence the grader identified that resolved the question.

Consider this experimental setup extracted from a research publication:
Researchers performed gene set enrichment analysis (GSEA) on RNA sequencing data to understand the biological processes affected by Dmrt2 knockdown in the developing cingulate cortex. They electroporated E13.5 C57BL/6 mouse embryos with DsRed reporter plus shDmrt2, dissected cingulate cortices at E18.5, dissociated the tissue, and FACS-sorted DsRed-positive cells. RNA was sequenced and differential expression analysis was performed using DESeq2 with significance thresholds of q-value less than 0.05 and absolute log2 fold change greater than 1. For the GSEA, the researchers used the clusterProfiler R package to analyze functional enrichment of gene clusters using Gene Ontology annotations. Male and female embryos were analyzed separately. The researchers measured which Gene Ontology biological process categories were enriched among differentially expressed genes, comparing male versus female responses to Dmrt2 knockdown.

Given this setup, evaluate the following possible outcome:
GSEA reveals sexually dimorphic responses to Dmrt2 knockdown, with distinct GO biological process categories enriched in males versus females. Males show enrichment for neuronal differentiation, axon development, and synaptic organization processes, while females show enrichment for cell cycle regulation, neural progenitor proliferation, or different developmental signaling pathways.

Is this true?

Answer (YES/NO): NO